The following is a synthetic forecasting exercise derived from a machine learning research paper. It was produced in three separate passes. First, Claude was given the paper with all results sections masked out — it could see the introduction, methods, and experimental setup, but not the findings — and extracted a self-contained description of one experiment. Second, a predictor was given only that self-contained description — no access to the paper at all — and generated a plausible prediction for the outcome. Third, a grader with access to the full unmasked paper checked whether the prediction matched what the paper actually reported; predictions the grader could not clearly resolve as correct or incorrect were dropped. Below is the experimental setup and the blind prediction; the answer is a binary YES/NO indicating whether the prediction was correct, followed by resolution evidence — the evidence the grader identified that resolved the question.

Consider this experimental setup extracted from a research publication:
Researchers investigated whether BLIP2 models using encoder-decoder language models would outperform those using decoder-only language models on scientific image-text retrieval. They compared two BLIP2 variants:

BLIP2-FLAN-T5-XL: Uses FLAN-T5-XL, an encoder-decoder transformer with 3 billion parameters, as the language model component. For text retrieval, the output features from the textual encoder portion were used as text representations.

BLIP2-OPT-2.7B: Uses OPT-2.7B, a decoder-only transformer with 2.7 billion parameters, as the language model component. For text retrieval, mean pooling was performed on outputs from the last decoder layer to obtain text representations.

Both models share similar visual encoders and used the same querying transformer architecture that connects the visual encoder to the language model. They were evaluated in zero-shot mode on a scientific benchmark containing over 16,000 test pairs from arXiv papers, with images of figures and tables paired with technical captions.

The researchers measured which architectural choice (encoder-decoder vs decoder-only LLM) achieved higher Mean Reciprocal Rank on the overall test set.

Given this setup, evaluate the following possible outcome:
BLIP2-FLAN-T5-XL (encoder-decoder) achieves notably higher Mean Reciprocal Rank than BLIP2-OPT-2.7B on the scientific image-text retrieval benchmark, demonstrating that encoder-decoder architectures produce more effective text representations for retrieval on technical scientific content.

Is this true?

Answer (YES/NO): NO